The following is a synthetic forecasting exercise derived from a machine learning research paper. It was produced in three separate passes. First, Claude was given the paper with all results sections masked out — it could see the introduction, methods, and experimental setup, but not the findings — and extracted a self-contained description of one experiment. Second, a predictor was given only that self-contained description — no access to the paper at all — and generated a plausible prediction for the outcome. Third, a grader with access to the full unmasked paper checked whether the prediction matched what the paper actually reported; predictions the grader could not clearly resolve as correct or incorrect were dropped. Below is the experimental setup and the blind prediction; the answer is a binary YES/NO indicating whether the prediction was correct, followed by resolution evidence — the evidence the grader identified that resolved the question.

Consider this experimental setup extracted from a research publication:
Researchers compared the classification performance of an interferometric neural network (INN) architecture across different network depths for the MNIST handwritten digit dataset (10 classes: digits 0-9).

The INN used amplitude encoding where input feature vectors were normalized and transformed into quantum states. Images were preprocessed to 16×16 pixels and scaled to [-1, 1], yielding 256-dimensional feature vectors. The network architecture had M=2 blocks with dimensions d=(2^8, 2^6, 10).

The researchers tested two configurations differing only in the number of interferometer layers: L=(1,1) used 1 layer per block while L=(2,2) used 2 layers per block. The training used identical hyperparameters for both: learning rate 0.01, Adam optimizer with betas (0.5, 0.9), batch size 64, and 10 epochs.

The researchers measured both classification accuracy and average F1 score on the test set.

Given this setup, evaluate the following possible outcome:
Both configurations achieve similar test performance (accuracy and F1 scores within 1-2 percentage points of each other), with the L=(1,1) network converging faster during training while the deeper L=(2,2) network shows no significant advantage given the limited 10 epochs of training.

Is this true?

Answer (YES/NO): NO